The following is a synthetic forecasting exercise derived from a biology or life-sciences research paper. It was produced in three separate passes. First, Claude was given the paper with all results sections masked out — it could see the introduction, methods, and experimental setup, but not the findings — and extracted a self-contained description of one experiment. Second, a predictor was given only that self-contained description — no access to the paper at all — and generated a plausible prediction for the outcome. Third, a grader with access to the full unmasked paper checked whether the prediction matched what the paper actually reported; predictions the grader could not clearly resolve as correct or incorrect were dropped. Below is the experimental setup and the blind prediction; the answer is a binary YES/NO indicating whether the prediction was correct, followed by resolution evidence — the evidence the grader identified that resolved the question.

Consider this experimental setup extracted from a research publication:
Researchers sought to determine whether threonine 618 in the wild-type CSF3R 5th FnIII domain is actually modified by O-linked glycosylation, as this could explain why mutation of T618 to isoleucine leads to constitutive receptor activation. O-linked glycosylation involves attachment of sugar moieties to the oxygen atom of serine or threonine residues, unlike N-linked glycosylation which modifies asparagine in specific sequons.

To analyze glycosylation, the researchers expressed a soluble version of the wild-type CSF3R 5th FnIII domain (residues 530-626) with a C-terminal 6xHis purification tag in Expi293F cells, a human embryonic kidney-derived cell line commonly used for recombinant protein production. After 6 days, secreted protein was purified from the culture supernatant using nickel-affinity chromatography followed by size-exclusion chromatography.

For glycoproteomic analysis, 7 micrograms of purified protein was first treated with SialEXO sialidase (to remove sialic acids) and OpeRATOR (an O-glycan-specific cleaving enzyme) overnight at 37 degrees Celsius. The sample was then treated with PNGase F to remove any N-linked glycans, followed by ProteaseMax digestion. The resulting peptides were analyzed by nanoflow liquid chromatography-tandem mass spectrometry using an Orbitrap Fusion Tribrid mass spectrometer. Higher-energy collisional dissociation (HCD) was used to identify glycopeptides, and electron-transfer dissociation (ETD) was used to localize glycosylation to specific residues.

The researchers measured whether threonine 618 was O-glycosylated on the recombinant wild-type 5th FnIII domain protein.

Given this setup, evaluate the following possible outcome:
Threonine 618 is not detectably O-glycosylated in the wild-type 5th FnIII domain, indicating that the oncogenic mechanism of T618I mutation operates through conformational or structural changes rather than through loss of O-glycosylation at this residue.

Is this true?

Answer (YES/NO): NO